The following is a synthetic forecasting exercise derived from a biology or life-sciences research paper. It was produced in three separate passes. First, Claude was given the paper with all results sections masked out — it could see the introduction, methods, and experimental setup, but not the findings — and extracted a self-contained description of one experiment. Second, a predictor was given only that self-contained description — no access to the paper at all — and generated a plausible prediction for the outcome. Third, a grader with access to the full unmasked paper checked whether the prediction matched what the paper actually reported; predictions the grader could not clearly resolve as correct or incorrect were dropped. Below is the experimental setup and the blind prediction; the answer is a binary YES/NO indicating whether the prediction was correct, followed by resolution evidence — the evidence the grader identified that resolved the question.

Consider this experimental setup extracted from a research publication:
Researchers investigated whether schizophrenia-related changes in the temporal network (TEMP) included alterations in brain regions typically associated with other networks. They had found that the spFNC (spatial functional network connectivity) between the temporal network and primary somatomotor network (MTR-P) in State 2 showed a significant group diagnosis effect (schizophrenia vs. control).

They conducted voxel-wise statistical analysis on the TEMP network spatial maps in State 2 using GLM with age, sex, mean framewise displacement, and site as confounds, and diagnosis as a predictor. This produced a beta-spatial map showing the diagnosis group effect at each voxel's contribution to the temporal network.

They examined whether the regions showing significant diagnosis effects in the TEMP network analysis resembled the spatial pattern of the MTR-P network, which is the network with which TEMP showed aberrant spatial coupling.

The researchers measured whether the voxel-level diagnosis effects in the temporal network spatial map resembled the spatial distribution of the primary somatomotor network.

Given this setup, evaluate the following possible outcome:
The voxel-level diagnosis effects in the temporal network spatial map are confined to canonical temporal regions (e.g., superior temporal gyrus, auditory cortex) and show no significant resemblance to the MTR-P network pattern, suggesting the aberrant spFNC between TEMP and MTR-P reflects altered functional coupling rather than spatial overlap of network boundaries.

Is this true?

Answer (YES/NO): NO